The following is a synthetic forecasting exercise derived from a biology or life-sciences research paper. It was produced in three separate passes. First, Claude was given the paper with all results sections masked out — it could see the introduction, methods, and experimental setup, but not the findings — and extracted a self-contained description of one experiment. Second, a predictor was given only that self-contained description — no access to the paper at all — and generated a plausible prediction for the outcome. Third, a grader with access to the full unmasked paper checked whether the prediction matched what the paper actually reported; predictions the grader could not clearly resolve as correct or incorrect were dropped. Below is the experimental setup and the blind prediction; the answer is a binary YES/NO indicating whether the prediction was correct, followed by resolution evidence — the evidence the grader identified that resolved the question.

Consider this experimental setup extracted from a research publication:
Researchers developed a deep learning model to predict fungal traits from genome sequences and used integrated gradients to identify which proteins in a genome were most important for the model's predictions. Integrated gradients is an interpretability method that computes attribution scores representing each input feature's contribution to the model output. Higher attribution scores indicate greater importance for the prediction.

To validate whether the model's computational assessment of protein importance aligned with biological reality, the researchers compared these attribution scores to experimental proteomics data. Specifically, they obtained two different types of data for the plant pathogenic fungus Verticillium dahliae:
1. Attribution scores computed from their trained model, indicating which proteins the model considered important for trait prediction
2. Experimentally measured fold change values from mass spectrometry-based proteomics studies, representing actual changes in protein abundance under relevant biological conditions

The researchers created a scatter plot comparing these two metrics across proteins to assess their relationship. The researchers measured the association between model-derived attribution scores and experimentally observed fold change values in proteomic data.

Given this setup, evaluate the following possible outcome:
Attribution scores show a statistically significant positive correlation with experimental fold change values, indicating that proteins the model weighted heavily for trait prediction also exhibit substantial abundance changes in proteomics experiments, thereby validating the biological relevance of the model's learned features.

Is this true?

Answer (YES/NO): NO